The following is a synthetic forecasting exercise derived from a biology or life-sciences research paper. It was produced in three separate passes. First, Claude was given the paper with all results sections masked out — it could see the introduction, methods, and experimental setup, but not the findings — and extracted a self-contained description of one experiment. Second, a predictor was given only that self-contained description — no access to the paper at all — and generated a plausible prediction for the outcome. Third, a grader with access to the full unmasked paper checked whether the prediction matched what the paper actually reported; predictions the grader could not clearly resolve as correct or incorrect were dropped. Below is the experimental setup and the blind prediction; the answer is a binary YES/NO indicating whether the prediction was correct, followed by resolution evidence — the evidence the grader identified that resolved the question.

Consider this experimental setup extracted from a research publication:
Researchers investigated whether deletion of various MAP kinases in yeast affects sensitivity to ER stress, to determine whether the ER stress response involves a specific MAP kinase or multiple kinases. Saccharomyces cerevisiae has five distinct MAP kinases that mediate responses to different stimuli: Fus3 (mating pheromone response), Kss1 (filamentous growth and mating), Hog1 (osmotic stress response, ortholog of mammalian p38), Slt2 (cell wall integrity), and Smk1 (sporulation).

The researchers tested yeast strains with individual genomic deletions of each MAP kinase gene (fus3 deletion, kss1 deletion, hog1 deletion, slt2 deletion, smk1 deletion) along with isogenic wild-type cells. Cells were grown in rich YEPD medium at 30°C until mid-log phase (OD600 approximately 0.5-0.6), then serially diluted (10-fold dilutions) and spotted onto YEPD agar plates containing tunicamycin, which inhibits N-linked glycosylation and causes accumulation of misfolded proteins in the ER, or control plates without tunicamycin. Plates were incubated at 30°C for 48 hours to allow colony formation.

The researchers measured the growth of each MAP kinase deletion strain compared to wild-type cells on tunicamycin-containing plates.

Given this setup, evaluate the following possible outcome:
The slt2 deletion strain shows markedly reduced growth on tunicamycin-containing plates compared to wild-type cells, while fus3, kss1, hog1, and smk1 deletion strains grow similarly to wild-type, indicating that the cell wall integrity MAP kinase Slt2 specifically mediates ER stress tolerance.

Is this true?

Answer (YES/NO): NO